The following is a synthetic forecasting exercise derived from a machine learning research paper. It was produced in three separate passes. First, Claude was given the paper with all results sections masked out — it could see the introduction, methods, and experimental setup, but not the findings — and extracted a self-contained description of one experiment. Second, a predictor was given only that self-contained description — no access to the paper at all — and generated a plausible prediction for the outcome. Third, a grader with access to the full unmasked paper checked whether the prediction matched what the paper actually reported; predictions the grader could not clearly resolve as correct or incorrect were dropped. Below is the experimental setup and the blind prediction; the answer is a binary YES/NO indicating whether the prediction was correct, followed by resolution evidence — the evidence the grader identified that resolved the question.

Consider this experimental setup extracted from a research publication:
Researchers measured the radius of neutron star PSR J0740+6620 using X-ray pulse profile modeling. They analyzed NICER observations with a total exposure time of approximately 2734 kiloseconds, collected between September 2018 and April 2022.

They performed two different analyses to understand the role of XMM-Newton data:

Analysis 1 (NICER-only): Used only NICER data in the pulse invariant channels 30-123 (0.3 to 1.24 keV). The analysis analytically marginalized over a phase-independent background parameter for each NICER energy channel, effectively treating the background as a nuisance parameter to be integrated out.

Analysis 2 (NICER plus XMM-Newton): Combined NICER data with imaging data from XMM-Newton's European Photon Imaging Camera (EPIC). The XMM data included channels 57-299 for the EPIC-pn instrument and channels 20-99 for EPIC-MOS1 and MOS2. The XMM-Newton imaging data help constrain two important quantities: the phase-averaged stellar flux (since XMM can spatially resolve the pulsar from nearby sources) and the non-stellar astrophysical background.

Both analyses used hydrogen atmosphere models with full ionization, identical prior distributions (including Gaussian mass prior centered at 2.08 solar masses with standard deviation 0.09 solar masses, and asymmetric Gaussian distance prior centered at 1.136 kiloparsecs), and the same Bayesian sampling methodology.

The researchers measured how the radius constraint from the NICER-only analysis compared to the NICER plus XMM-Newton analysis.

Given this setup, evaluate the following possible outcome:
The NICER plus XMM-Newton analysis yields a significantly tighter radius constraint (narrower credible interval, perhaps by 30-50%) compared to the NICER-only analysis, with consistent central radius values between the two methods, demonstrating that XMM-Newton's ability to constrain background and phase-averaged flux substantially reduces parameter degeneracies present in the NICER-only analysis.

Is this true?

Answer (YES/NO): YES